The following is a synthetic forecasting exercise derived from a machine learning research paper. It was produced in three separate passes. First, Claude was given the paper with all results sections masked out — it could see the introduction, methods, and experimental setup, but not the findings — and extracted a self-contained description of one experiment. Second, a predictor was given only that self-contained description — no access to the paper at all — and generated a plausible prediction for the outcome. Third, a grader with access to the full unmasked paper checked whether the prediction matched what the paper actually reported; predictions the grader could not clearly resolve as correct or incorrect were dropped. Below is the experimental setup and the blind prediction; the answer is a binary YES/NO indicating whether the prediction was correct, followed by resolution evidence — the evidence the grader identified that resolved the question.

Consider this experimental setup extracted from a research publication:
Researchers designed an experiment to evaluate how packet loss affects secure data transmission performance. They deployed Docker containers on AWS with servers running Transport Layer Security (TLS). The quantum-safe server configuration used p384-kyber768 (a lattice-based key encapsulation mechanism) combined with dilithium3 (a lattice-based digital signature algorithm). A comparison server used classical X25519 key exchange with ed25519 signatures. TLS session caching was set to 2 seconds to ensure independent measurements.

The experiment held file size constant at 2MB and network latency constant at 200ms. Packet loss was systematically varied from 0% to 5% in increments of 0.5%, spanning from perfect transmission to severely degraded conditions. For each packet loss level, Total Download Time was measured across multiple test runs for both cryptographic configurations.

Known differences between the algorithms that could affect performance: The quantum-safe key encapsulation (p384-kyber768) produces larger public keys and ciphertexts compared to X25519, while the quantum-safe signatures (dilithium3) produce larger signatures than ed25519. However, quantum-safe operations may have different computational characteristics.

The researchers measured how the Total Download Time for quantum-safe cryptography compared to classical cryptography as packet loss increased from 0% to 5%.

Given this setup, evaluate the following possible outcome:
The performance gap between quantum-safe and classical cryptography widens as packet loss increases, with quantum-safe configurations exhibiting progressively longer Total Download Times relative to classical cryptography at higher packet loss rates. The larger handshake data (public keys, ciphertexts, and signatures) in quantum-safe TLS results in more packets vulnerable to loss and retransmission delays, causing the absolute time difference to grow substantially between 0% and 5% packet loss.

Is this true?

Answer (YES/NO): NO